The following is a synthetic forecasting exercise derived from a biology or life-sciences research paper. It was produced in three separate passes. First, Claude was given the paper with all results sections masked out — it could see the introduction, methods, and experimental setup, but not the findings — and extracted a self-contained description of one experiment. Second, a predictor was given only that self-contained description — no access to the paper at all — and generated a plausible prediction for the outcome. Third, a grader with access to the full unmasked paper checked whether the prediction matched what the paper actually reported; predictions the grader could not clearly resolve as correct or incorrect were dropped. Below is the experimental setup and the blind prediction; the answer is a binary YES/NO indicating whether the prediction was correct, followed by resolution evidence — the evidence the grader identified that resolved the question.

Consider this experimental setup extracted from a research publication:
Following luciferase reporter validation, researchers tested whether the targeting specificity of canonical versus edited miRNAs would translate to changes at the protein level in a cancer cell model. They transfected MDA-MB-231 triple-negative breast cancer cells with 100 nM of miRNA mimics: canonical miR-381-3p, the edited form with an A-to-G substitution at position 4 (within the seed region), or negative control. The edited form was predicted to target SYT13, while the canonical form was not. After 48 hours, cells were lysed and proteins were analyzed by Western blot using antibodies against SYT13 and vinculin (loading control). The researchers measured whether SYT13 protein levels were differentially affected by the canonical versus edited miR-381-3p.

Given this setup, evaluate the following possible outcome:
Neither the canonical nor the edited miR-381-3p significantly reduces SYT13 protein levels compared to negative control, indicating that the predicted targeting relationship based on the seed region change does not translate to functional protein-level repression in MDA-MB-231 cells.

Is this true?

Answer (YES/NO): NO